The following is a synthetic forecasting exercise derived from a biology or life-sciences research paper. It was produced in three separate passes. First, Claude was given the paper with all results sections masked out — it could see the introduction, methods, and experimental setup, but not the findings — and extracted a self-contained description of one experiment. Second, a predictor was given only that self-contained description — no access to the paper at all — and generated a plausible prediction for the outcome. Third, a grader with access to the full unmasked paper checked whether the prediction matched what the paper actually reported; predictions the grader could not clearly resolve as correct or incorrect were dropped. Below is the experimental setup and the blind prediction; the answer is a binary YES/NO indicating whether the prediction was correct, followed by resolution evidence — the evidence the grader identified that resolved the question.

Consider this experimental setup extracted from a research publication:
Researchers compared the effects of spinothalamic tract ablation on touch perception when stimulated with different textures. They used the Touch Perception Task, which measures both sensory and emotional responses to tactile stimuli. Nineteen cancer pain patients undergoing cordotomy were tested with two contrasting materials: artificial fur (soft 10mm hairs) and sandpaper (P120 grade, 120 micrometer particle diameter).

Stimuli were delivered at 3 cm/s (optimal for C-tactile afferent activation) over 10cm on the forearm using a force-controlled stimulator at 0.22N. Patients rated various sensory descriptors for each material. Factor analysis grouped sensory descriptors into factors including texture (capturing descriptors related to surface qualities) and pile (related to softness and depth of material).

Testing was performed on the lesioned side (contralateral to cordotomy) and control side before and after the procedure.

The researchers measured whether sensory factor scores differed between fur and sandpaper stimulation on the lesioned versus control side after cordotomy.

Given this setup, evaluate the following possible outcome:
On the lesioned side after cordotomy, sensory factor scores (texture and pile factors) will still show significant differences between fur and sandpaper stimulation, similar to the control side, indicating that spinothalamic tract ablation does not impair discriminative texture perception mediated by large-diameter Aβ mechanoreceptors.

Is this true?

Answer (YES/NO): NO